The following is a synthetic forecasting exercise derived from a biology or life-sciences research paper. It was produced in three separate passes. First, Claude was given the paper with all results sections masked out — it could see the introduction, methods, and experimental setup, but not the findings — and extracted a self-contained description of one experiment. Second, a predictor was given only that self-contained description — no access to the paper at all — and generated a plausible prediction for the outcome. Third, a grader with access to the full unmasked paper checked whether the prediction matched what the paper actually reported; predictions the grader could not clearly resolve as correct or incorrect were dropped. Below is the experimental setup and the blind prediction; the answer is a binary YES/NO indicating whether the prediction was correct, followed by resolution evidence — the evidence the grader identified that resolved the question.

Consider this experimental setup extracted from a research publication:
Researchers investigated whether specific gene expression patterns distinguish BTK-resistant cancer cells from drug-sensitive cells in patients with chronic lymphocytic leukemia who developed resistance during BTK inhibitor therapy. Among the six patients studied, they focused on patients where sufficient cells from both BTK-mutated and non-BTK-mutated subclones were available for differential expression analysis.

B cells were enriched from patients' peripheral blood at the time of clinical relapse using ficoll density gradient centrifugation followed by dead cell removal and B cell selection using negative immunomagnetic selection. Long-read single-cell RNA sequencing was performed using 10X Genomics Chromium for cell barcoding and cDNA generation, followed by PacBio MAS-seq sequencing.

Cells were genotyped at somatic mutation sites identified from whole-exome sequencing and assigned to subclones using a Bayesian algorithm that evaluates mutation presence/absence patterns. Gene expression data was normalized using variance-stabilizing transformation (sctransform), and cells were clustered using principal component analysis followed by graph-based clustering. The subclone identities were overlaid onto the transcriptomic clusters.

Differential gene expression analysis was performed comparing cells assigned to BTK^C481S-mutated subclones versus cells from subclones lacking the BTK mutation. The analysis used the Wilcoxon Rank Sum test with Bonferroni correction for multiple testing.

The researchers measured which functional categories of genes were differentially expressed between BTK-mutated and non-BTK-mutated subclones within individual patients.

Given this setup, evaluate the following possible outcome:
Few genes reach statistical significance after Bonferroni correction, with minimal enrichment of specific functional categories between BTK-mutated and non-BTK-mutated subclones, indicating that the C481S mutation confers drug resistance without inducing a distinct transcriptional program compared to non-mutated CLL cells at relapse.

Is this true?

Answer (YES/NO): NO